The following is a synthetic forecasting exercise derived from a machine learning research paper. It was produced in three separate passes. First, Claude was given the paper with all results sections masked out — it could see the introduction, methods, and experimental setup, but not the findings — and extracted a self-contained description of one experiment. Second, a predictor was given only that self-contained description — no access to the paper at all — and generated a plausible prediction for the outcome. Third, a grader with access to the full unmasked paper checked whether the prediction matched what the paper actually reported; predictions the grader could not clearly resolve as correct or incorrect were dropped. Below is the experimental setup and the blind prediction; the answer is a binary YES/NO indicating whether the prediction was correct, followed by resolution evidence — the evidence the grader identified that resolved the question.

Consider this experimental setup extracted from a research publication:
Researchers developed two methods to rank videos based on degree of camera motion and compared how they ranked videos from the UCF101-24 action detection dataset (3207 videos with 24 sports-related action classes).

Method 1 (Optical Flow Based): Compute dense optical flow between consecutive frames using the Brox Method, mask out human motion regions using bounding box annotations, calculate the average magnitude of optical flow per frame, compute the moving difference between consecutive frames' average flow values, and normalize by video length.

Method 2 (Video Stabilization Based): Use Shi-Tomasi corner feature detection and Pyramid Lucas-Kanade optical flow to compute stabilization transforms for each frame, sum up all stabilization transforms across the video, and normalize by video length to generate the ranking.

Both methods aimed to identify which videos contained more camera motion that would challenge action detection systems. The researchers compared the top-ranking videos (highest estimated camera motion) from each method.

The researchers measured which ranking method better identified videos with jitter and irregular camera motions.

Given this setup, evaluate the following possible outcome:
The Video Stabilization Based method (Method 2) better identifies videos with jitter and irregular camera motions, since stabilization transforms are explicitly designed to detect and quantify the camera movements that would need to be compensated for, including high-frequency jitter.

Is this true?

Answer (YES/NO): NO